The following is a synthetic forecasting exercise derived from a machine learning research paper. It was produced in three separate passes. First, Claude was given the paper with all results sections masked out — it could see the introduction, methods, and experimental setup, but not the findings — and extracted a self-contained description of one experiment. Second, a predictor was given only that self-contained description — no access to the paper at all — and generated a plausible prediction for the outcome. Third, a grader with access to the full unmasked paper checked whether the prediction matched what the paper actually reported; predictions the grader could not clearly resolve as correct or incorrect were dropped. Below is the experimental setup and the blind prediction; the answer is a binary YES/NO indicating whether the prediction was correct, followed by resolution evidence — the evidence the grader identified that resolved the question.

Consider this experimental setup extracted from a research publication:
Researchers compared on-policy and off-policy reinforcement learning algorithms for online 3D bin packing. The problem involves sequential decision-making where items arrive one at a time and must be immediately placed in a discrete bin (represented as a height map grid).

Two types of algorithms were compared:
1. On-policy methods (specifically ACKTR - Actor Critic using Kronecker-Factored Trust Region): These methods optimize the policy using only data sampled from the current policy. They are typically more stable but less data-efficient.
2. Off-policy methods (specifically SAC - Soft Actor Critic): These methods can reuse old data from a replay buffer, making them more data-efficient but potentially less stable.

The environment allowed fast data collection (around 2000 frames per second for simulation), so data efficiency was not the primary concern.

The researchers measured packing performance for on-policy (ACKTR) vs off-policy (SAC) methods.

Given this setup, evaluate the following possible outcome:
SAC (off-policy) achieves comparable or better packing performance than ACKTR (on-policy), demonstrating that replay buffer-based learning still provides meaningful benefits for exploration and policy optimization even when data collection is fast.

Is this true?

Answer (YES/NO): NO